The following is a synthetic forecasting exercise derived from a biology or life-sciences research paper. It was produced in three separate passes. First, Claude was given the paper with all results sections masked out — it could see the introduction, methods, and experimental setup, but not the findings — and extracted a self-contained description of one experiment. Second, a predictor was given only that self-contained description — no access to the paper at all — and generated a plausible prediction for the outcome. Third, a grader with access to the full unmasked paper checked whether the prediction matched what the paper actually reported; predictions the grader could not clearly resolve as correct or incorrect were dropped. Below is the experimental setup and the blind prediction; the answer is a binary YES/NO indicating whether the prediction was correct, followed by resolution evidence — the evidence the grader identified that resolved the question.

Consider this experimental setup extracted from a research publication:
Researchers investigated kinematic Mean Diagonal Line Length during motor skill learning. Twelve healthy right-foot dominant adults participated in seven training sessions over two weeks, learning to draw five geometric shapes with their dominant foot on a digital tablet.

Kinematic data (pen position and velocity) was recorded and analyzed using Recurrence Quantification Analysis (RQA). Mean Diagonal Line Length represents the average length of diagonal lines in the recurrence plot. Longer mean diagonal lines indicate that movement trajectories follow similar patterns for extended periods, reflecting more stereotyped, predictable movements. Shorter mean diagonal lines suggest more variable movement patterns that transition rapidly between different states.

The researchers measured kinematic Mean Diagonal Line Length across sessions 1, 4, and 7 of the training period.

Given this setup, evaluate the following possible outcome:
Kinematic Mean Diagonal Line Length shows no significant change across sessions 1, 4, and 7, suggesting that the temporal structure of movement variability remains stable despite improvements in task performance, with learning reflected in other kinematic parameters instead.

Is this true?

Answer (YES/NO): NO